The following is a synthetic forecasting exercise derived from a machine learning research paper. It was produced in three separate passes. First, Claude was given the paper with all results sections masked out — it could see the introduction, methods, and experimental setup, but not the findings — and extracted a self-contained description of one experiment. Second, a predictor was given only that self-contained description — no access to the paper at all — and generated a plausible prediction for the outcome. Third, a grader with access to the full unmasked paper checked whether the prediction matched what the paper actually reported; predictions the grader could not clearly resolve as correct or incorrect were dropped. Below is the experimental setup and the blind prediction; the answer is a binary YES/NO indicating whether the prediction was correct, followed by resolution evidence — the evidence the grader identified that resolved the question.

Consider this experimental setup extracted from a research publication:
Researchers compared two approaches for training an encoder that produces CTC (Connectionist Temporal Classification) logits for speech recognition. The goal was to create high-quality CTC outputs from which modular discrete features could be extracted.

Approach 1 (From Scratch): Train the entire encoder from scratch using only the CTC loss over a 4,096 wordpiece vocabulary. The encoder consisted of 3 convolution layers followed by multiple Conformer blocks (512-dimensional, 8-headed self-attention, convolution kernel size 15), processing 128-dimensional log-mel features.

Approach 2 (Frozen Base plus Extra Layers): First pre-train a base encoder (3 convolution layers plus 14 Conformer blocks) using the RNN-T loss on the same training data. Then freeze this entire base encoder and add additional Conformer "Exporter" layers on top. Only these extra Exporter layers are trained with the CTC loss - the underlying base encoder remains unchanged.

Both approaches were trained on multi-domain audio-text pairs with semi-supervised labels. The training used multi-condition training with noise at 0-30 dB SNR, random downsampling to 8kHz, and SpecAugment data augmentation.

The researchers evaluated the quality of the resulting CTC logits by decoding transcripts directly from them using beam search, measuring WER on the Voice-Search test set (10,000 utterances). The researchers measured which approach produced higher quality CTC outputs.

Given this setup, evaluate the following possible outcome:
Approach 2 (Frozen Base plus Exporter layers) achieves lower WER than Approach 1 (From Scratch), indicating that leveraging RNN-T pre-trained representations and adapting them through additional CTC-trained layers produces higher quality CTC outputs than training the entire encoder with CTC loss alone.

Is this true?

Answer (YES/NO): YES